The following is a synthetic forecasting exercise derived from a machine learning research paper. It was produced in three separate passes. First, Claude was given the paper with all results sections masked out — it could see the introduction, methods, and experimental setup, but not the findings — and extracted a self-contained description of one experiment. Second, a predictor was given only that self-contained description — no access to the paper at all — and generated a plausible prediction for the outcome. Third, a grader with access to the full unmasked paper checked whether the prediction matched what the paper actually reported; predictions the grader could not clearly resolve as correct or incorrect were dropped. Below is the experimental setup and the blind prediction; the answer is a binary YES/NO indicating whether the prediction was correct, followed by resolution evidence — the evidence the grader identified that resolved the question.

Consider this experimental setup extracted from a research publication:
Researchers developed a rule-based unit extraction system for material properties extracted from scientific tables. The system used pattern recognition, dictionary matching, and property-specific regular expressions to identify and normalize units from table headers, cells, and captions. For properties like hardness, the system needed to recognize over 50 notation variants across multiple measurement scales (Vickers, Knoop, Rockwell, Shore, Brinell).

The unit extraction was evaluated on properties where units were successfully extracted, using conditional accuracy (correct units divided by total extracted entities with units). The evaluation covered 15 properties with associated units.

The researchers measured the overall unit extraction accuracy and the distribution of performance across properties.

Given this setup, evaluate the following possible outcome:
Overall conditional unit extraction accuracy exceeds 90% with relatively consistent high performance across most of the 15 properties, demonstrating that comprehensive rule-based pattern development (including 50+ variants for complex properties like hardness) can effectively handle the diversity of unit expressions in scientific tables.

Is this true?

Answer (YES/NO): YES